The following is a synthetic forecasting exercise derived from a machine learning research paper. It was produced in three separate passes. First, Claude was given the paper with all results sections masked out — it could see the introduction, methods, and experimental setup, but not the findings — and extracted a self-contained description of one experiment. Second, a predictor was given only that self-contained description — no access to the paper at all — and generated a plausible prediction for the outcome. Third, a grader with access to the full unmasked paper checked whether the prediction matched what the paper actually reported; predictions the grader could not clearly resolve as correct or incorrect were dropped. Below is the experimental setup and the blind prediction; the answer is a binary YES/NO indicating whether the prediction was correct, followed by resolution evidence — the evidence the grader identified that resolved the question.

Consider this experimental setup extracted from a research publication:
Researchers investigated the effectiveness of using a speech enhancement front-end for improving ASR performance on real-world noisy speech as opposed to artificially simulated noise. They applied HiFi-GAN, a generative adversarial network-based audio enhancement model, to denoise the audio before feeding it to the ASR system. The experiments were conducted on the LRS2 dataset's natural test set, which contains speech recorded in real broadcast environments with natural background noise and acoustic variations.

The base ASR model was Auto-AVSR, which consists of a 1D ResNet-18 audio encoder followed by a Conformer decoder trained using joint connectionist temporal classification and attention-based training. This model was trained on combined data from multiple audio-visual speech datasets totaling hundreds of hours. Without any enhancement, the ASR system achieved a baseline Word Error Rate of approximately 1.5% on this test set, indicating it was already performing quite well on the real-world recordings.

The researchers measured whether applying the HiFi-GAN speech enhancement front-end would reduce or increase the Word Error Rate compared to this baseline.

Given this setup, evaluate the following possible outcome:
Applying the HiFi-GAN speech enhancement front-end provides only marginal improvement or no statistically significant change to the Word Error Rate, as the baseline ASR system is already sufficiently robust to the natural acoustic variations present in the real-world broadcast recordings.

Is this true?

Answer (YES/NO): NO